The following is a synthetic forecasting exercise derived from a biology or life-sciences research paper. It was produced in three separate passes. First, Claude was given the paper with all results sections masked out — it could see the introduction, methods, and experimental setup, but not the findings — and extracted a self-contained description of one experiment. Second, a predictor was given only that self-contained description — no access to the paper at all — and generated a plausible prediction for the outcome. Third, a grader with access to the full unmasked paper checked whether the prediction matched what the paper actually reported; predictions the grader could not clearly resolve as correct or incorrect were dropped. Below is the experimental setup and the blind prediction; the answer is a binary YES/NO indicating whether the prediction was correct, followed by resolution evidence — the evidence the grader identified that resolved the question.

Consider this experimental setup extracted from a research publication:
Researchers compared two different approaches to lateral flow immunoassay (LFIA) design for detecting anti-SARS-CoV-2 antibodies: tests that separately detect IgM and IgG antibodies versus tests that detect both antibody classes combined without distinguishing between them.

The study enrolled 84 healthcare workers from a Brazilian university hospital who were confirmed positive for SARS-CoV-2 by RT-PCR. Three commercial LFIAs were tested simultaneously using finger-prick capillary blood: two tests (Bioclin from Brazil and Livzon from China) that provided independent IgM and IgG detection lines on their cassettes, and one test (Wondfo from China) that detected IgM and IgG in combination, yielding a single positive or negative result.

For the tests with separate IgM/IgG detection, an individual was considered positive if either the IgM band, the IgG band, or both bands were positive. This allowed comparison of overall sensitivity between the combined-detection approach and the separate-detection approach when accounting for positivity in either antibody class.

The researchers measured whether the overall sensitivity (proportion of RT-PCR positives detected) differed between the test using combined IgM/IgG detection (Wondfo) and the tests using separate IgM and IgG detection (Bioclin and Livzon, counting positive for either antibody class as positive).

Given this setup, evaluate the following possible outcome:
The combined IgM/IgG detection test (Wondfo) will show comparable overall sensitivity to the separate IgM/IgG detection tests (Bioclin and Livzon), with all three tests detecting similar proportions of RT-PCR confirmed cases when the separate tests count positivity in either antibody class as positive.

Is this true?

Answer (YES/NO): NO